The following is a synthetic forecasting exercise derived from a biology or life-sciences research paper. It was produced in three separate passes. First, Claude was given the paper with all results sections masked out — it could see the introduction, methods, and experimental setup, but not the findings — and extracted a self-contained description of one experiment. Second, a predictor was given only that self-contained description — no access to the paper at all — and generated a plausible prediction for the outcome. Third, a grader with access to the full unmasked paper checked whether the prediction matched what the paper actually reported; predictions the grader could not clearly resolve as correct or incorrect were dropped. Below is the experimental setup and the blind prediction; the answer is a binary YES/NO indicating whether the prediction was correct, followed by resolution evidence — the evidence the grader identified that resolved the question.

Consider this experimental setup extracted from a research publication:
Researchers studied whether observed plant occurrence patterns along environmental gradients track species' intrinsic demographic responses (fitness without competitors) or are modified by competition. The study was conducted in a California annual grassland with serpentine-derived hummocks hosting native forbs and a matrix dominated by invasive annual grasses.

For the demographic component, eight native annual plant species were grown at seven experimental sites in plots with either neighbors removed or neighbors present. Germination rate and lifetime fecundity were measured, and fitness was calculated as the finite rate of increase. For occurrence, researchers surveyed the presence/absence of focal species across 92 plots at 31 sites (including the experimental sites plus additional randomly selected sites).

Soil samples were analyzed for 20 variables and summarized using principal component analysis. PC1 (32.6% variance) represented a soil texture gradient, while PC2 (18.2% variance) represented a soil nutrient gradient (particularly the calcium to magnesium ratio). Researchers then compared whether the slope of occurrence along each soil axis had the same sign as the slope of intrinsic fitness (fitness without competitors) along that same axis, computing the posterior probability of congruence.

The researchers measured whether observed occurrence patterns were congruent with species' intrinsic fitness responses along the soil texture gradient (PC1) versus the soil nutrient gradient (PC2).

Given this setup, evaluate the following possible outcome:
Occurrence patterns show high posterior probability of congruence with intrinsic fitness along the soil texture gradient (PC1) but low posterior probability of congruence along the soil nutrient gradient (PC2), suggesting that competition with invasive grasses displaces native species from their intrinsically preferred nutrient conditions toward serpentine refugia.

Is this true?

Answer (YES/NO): NO